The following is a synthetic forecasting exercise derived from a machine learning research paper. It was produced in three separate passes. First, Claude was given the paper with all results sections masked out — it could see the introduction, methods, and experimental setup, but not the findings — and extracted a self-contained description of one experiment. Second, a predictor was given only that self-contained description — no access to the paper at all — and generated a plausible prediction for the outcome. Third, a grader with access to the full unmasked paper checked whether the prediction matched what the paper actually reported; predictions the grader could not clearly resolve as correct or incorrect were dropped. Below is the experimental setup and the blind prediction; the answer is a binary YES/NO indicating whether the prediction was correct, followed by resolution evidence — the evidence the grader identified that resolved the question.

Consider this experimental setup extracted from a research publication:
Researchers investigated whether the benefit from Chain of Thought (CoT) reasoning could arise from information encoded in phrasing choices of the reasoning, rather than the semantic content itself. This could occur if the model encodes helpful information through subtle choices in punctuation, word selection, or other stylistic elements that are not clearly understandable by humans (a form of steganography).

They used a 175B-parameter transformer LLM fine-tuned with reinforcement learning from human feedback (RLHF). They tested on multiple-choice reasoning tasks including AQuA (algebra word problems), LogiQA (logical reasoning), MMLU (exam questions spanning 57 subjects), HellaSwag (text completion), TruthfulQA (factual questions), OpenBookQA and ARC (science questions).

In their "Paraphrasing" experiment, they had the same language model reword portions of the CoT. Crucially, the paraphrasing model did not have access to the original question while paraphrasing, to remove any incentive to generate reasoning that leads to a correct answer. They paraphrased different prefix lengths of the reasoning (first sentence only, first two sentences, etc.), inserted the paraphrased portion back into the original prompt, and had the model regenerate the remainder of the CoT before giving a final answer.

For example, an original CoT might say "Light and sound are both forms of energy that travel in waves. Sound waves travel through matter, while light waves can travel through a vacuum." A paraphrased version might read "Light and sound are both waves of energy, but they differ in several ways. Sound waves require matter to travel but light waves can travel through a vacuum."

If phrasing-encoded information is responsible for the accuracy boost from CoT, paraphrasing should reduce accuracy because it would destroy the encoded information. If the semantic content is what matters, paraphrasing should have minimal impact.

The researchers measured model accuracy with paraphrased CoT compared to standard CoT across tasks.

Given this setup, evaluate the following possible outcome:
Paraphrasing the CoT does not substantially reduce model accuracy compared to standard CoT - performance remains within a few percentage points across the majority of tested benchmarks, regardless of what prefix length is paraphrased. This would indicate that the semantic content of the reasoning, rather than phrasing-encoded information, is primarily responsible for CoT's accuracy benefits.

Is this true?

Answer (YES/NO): YES